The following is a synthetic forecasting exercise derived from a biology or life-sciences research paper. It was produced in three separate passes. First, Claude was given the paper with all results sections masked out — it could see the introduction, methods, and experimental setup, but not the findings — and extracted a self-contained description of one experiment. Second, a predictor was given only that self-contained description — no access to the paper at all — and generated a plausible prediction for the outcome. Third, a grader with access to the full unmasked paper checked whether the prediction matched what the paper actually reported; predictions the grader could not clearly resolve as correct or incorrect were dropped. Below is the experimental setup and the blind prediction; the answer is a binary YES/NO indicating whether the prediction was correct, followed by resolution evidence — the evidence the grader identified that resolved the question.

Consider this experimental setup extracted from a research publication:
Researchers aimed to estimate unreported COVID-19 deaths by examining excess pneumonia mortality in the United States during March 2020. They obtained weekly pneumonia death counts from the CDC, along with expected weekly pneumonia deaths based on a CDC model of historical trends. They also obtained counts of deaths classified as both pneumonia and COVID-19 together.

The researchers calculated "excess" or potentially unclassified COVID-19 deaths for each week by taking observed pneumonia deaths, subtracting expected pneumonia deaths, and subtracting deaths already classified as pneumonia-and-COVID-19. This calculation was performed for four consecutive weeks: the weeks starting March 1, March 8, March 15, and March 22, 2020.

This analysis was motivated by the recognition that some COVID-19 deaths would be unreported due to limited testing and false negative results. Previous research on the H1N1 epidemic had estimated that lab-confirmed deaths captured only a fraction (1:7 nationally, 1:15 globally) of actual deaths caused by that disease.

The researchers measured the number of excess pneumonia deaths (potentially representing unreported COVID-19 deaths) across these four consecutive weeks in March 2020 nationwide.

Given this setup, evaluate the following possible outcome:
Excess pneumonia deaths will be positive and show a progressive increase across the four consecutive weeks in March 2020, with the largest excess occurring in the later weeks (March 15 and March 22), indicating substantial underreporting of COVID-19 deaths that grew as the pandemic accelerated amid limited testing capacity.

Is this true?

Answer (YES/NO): NO